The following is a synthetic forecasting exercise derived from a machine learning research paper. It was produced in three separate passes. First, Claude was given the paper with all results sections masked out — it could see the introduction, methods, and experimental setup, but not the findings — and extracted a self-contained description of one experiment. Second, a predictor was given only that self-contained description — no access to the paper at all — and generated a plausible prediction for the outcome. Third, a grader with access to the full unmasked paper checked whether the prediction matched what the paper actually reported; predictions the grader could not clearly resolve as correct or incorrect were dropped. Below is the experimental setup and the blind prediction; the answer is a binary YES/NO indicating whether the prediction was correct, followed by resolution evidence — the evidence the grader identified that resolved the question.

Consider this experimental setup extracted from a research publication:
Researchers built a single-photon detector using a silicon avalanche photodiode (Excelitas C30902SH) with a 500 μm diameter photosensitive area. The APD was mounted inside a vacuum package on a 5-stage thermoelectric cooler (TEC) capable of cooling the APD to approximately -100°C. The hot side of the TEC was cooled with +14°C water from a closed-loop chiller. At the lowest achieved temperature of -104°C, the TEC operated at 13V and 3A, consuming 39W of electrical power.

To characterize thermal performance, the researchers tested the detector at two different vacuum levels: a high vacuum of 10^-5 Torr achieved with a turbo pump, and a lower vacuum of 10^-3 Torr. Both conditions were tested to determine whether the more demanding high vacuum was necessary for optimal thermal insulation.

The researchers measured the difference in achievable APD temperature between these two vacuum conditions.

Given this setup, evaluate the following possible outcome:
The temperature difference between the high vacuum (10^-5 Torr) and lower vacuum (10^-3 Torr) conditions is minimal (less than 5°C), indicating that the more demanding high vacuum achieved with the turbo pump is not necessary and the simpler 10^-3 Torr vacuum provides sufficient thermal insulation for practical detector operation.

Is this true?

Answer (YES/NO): YES